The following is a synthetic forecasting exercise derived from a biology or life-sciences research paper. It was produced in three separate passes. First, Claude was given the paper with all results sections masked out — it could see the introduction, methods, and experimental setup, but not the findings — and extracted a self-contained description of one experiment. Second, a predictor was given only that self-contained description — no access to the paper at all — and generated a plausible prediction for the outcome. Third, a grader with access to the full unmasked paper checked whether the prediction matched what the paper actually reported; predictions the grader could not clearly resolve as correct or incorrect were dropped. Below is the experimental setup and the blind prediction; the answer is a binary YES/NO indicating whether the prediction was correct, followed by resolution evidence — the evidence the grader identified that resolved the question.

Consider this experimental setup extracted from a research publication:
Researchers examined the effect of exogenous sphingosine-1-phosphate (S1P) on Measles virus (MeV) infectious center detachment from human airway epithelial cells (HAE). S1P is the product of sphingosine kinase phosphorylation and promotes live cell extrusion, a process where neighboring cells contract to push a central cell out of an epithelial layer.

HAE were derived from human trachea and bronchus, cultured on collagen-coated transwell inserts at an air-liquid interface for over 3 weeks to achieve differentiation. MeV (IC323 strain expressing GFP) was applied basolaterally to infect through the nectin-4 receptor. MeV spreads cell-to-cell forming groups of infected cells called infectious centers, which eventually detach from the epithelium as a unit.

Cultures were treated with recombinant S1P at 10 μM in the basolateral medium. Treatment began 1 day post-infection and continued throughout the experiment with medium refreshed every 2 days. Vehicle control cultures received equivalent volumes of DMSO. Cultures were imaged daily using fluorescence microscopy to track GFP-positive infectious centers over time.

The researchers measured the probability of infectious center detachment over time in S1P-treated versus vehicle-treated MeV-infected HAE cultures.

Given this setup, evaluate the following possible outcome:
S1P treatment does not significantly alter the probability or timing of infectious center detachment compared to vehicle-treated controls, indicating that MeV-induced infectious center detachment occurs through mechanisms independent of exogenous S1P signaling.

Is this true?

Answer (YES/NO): NO